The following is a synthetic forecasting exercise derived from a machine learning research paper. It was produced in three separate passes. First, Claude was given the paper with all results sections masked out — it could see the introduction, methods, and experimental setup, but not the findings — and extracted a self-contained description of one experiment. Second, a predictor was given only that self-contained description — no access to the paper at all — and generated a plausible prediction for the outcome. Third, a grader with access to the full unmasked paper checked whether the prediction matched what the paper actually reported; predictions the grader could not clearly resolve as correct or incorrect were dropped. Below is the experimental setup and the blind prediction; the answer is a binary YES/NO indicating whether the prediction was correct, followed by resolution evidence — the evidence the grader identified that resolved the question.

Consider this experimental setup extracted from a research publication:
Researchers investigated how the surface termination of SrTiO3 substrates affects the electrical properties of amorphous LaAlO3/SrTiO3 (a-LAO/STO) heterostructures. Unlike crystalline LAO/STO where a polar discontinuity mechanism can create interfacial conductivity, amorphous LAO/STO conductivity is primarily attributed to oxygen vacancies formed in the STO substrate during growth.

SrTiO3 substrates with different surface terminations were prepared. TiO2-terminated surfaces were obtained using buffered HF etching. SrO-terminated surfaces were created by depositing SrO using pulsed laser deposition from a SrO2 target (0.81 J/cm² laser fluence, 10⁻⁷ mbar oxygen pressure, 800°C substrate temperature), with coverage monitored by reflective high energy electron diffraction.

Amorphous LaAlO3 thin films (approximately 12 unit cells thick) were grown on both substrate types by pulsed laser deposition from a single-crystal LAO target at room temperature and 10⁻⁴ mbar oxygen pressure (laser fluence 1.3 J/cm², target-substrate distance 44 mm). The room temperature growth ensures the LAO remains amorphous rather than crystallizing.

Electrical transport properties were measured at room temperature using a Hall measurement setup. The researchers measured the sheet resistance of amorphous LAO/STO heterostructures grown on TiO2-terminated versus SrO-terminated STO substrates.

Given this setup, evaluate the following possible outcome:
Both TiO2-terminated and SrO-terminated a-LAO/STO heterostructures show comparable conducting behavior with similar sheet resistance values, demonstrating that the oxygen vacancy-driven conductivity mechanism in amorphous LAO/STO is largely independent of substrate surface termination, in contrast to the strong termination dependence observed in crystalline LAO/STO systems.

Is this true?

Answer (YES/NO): NO